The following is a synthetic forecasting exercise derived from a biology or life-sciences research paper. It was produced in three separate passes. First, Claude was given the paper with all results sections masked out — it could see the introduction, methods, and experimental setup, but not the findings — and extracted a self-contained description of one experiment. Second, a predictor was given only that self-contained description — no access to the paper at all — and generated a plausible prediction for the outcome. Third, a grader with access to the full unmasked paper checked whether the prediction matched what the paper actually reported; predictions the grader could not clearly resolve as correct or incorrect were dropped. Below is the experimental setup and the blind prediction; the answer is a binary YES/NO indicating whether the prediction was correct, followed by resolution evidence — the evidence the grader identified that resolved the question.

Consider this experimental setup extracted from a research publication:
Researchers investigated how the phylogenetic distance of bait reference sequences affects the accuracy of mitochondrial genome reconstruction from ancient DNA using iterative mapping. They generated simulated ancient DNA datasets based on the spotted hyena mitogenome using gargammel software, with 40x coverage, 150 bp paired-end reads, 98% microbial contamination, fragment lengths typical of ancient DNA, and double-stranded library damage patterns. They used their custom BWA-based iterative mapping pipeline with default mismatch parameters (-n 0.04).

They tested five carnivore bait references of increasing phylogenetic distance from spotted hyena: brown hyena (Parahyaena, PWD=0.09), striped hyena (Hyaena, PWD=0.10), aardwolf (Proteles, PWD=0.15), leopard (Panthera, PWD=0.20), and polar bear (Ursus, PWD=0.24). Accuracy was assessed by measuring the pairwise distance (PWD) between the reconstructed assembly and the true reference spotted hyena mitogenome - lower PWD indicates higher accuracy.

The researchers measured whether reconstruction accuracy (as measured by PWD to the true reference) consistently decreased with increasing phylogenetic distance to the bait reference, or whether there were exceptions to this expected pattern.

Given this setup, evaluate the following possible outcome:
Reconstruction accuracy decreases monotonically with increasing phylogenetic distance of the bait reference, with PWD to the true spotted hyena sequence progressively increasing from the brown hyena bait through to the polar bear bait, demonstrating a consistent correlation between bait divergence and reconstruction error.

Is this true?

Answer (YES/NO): NO